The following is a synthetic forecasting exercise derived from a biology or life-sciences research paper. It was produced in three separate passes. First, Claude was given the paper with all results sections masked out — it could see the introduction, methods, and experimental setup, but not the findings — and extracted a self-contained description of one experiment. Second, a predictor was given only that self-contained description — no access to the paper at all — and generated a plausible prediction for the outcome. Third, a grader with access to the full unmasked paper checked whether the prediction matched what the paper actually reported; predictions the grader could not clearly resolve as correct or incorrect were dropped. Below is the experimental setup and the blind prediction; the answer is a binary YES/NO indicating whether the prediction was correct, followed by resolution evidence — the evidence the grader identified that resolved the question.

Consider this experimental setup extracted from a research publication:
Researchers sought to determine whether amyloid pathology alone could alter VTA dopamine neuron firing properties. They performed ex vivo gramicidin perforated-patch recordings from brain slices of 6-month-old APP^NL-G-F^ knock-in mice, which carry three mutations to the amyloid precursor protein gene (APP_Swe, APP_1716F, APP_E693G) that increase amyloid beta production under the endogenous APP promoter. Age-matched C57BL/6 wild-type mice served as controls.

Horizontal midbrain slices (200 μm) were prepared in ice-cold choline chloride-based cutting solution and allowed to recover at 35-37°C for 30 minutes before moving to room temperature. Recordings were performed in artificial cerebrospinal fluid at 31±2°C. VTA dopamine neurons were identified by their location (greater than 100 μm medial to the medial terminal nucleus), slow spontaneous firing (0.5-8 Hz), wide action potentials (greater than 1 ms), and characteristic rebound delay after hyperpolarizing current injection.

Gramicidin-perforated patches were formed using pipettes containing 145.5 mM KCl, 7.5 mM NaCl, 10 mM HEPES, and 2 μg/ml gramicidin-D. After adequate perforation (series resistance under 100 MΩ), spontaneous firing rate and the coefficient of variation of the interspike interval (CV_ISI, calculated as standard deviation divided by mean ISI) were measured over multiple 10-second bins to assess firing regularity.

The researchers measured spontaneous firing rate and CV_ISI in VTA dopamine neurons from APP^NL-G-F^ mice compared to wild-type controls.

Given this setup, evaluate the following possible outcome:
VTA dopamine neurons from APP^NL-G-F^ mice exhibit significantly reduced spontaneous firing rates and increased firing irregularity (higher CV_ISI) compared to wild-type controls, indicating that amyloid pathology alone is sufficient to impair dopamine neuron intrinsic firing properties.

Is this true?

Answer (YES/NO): NO